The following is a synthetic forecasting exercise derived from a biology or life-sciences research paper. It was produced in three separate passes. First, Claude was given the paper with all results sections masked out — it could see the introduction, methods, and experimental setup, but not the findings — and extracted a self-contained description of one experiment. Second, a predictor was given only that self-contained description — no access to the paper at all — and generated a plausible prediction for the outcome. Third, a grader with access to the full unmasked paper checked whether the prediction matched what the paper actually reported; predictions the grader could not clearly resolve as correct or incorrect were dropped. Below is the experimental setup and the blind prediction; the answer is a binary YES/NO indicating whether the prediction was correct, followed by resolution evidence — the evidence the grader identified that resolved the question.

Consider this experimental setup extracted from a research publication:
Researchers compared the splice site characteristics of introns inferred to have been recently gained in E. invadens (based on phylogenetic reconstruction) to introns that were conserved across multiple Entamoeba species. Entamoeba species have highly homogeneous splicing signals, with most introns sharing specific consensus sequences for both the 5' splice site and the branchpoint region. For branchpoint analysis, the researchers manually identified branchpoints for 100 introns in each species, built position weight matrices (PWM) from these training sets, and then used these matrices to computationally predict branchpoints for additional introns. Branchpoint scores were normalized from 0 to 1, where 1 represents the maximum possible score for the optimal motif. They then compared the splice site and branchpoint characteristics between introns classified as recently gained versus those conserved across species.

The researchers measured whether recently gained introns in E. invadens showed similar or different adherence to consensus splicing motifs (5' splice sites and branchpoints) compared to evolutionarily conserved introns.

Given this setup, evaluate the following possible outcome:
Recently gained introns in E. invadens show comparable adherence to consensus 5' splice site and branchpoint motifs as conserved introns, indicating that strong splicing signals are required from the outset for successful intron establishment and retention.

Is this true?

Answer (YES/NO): YES